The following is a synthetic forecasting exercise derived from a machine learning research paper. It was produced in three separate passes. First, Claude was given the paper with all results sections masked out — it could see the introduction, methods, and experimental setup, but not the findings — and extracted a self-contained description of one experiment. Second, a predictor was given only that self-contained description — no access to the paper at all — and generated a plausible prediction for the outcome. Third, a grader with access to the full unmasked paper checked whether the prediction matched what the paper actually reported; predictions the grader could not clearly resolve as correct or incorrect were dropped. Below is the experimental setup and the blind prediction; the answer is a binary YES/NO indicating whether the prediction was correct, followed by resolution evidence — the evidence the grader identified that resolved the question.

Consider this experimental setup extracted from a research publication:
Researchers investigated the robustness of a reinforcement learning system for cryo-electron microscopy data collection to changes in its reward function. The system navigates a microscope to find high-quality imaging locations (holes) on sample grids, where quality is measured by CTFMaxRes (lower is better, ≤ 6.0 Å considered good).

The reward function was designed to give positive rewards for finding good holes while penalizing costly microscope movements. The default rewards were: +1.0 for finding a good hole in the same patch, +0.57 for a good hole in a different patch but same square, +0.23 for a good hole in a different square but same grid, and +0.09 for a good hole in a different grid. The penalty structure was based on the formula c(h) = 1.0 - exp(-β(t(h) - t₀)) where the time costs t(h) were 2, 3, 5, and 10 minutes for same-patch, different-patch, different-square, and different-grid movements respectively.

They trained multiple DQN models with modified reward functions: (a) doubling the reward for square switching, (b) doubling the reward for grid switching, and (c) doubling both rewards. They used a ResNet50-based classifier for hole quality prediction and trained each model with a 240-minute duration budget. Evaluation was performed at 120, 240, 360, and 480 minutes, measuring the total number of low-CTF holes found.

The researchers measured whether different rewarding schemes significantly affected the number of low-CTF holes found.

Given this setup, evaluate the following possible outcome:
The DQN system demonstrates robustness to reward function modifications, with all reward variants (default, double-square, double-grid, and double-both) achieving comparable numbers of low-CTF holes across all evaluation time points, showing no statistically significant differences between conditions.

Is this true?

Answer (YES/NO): YES